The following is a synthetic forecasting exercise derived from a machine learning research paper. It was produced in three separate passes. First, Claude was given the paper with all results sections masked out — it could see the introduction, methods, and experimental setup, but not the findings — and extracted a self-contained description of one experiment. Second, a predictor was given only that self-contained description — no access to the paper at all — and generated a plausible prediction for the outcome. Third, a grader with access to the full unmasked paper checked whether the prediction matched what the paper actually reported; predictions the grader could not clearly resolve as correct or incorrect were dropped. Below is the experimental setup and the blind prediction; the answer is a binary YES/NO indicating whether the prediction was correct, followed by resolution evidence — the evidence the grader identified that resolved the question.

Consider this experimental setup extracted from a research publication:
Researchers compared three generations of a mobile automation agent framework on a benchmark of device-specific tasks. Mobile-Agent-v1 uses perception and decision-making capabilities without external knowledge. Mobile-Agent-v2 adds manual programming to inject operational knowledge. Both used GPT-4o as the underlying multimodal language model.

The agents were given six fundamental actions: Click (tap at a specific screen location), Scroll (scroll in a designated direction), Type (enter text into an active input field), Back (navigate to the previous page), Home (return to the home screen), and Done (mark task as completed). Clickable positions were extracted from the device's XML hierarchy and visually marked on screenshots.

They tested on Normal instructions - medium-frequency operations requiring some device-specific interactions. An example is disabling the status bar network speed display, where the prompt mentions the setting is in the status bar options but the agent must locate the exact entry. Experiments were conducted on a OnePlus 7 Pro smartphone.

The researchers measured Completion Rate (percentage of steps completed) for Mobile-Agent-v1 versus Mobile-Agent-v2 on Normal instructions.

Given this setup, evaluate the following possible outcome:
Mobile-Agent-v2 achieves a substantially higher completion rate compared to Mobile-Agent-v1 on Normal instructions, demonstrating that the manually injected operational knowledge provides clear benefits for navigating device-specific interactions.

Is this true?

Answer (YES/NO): NO